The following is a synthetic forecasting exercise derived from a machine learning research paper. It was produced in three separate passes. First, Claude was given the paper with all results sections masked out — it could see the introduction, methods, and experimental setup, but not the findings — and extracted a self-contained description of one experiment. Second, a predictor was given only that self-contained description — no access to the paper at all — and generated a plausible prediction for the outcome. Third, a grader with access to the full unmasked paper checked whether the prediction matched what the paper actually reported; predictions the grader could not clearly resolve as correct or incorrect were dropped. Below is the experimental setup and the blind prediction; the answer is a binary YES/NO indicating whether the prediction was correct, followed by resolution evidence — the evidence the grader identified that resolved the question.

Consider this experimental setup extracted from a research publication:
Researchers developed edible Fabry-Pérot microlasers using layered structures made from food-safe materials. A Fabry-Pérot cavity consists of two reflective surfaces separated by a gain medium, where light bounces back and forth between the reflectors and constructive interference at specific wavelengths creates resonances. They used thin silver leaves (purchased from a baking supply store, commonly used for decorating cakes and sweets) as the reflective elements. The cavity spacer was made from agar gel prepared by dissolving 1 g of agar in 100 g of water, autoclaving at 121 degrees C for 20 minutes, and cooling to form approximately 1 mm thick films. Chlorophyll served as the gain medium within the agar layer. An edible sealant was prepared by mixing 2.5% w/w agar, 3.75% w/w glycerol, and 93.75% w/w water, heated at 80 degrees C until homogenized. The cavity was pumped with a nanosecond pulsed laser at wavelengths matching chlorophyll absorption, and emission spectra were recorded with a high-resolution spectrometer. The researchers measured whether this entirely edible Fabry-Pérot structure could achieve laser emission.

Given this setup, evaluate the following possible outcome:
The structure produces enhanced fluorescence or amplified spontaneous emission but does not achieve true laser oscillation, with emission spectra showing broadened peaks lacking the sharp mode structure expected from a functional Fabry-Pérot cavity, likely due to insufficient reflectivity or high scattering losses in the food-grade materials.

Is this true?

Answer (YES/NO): NO